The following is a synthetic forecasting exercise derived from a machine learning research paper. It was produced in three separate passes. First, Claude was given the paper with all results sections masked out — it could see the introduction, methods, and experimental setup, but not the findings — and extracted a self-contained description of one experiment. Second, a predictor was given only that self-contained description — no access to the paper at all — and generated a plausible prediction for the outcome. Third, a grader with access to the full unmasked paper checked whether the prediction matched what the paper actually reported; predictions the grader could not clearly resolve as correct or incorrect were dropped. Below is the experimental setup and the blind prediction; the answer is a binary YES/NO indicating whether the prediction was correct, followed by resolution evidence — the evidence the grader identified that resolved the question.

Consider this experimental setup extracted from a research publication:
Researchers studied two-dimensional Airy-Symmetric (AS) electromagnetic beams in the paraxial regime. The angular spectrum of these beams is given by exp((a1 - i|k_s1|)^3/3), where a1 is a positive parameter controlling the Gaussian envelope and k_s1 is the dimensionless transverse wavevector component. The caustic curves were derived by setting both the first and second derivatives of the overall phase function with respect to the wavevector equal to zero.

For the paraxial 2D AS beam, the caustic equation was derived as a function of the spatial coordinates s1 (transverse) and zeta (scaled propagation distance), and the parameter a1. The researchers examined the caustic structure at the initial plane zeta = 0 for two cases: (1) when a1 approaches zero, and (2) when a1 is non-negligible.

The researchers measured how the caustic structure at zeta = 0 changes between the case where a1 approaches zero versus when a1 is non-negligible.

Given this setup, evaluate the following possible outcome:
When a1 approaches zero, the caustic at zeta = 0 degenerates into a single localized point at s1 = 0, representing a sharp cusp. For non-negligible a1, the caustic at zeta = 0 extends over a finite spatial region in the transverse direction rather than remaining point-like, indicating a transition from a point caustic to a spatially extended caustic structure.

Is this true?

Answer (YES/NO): NO